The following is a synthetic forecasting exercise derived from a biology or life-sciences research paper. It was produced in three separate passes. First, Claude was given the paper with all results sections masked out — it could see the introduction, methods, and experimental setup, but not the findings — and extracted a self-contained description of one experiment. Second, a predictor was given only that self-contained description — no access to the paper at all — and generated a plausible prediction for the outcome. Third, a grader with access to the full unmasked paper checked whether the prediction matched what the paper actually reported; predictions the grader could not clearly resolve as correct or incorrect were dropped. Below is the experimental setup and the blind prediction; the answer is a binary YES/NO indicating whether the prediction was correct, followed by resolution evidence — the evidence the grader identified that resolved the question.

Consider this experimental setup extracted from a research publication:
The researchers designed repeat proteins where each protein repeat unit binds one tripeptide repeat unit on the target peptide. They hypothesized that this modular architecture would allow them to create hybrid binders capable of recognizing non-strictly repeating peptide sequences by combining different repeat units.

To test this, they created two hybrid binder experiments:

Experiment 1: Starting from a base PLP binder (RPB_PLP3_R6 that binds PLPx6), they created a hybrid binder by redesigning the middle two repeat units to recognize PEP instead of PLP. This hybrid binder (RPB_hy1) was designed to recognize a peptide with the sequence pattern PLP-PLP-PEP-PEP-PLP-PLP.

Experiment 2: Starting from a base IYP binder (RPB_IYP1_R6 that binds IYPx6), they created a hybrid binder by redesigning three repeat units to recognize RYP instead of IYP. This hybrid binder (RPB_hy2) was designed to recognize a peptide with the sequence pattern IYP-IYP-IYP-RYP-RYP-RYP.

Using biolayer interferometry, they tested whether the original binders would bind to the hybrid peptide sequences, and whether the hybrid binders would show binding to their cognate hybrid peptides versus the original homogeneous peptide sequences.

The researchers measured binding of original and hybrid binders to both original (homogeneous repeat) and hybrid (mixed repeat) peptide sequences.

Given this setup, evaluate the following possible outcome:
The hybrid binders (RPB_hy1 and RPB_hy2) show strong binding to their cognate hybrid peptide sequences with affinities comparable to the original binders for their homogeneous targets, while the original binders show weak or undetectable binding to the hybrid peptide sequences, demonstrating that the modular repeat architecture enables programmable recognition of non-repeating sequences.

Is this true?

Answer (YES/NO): YES